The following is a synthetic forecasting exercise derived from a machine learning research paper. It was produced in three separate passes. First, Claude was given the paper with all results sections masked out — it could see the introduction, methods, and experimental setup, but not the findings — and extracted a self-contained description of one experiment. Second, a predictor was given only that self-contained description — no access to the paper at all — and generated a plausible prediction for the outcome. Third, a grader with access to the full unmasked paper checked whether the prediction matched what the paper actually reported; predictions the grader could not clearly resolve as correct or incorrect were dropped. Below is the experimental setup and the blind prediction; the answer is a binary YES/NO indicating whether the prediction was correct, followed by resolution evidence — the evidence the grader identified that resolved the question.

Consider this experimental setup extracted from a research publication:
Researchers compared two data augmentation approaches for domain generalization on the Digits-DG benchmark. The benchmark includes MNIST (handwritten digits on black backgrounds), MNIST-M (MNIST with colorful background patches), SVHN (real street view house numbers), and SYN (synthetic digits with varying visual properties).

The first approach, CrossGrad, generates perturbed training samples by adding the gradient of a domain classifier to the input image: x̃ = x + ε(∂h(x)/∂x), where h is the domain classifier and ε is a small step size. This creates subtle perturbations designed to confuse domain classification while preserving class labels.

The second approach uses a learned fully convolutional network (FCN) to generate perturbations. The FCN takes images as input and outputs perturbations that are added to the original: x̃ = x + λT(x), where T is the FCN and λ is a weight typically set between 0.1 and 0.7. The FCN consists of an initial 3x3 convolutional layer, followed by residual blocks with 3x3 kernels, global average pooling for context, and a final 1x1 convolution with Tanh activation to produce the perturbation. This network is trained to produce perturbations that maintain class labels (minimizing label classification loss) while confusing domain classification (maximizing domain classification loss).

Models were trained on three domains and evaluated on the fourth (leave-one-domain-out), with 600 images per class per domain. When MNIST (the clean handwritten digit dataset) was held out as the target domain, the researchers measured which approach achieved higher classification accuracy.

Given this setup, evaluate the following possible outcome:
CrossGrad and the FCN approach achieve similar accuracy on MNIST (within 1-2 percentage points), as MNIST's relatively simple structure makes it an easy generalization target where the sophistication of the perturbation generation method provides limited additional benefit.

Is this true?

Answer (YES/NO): YES